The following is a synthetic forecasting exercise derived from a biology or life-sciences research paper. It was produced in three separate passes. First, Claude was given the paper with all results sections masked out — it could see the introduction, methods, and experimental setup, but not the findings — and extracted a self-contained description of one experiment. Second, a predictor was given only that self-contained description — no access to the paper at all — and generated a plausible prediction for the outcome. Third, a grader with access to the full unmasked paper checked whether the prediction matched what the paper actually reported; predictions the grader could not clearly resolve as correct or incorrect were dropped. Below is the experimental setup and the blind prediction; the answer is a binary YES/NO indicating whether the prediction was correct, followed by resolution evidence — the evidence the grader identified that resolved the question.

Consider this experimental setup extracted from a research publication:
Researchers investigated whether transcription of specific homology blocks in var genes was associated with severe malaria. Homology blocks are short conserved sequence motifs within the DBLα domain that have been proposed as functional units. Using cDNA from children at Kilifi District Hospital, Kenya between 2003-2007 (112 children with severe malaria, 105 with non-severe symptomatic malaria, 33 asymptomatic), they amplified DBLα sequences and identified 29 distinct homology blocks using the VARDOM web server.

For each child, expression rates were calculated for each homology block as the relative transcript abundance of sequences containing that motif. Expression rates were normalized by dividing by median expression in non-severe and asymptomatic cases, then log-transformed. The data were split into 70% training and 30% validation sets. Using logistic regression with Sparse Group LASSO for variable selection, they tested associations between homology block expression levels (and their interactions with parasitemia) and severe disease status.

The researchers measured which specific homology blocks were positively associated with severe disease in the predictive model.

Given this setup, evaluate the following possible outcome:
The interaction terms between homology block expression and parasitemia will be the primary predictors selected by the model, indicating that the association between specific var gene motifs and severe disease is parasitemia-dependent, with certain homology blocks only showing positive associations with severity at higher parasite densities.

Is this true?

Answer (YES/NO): NO